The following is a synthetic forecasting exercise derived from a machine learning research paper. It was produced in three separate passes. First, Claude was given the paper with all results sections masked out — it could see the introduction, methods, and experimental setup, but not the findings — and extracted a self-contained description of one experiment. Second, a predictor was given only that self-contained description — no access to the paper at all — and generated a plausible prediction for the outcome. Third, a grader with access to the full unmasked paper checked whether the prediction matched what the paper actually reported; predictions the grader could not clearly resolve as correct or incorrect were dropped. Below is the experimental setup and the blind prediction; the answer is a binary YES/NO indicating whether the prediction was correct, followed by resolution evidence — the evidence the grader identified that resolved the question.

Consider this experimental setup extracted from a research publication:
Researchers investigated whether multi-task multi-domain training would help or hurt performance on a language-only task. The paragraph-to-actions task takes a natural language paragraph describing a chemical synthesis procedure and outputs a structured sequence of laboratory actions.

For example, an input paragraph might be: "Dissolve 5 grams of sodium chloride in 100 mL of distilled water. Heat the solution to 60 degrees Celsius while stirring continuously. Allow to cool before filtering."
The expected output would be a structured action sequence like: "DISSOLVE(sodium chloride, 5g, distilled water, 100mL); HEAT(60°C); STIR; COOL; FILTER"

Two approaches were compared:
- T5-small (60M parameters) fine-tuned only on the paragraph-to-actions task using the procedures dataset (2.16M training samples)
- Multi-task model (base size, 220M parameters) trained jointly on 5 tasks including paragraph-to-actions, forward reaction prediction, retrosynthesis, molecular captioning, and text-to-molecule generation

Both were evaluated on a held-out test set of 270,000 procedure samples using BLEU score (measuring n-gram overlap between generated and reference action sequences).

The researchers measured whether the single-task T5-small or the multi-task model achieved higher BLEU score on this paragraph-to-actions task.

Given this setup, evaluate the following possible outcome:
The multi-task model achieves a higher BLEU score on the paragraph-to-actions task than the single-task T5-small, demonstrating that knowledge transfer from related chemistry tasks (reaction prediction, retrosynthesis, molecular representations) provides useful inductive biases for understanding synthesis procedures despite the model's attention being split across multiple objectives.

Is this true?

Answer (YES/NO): NO